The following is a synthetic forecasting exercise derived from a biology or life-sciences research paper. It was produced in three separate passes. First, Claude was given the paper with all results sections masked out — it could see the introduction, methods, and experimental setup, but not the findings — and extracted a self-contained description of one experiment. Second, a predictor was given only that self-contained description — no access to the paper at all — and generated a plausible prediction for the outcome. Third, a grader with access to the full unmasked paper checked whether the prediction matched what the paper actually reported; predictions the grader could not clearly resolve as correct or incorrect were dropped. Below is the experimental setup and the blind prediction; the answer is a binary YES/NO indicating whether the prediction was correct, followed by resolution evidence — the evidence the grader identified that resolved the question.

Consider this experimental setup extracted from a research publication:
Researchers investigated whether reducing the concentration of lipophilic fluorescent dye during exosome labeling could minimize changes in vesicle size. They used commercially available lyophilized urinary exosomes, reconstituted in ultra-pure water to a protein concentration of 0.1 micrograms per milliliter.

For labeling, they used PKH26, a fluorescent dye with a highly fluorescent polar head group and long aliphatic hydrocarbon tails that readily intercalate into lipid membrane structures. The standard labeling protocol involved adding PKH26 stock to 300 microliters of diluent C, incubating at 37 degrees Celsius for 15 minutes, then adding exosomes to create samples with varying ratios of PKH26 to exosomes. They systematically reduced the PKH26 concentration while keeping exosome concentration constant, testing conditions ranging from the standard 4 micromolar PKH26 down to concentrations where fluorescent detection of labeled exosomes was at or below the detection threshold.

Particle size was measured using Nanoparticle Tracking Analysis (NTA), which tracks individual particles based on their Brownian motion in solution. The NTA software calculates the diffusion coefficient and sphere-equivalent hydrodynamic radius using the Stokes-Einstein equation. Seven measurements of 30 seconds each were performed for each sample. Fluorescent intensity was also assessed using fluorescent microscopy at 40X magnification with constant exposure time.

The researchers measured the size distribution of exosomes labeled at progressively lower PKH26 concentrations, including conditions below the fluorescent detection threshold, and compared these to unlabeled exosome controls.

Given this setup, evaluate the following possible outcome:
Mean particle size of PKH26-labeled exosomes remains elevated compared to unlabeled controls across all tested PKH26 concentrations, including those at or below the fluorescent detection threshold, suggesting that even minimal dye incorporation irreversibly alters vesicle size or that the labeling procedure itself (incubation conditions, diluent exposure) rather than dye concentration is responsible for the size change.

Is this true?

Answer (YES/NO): YES